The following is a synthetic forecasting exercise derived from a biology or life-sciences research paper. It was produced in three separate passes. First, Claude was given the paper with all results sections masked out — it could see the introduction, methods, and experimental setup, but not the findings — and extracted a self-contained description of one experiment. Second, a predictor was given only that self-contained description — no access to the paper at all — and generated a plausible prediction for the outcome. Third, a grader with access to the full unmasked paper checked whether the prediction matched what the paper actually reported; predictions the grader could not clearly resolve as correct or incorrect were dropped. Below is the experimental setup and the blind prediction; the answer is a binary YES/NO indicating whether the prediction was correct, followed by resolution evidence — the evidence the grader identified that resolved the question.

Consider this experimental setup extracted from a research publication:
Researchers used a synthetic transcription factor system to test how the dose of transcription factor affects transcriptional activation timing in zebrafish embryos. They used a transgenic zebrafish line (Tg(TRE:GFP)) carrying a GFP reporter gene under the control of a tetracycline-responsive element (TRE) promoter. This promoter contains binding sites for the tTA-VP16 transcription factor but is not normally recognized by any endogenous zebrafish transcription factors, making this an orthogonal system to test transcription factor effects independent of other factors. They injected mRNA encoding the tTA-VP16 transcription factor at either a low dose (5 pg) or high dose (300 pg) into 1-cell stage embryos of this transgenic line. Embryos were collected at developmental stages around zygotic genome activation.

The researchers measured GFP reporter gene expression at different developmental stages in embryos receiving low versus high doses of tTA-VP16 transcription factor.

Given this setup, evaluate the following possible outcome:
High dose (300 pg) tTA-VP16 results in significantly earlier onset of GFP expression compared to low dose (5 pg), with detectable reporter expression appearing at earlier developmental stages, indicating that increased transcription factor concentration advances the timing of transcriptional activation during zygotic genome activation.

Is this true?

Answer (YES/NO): YES